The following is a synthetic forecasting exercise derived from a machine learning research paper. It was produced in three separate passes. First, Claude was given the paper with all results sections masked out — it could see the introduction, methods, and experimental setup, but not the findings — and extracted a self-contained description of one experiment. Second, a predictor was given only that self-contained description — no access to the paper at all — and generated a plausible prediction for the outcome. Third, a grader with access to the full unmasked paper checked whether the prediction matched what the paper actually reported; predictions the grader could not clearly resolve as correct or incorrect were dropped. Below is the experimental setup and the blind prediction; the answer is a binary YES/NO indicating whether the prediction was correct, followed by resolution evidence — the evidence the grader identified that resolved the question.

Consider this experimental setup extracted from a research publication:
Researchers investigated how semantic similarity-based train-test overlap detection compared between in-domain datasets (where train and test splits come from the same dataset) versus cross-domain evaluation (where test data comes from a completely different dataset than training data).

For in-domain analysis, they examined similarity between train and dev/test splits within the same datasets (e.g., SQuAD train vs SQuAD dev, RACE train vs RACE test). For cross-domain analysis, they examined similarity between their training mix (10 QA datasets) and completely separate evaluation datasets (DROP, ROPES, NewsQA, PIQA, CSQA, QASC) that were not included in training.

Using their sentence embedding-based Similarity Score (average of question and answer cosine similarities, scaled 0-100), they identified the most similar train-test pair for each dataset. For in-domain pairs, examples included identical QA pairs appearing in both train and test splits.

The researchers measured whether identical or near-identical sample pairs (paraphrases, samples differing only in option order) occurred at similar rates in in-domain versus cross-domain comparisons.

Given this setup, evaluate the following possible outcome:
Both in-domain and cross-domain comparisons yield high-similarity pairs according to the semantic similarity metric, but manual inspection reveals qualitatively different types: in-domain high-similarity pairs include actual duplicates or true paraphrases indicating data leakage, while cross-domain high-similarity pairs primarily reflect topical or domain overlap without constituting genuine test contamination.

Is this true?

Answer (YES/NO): NO